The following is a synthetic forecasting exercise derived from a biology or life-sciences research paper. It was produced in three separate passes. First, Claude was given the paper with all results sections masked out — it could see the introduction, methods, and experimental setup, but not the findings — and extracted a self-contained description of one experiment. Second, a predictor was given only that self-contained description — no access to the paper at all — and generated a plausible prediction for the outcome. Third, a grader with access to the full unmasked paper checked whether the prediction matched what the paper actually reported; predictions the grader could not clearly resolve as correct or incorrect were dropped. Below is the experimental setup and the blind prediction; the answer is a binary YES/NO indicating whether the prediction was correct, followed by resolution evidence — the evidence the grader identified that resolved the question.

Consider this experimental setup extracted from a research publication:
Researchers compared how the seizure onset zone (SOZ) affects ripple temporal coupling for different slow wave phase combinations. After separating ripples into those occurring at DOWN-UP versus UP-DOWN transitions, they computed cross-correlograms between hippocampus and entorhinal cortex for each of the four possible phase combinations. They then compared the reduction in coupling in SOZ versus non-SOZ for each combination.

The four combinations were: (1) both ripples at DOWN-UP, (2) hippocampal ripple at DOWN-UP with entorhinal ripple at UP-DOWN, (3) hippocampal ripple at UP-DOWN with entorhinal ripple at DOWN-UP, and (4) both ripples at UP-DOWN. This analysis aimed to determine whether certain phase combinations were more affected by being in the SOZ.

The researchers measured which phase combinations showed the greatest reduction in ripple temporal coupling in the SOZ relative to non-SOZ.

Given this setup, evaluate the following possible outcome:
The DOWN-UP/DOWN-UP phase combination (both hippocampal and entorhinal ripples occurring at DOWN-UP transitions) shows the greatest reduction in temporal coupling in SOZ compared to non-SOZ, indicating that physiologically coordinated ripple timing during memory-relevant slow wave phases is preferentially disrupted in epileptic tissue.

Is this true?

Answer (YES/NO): NO